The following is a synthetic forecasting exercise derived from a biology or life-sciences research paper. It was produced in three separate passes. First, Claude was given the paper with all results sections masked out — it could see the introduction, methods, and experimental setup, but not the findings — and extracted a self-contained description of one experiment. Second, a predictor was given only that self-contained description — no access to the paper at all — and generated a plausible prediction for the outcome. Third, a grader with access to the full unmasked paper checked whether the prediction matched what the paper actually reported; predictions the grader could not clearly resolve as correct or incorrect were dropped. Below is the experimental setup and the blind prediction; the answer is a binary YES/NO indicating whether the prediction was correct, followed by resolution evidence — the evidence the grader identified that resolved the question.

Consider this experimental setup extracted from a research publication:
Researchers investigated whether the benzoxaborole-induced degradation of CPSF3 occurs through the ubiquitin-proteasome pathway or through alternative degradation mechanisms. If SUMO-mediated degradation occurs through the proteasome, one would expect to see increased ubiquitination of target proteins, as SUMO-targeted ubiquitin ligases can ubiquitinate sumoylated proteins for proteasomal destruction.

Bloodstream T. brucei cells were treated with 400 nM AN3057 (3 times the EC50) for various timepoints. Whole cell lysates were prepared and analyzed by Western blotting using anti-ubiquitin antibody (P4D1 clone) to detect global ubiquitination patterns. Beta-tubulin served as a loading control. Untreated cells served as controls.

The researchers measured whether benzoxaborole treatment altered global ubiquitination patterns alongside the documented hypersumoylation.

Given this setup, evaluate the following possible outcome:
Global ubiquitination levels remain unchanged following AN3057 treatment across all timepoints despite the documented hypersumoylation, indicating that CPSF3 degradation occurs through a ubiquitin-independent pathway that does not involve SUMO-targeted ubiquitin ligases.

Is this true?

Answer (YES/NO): NO